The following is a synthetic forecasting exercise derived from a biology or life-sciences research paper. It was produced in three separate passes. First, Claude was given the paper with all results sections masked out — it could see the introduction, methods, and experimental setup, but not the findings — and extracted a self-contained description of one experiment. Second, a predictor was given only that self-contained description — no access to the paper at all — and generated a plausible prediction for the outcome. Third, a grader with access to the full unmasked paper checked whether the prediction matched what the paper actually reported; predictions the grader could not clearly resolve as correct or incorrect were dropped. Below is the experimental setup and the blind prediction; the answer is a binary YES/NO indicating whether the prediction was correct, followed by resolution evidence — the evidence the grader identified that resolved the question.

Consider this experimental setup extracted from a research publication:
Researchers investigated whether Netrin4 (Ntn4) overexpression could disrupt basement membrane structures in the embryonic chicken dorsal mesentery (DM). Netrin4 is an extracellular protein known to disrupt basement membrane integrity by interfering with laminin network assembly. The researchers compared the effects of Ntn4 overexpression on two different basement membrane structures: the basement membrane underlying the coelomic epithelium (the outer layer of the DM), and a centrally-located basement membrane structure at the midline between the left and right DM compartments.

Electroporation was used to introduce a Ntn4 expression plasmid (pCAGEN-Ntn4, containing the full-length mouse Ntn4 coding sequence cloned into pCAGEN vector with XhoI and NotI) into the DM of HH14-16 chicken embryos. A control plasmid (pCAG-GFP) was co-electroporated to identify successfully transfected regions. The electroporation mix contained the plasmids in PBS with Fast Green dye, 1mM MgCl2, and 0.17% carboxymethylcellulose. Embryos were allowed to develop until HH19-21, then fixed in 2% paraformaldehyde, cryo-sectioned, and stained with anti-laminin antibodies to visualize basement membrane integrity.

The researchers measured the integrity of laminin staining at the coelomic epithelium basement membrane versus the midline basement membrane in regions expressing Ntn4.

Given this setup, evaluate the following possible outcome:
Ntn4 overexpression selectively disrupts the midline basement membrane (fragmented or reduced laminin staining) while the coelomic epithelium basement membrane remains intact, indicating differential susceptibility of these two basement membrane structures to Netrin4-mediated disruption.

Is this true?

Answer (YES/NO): NO